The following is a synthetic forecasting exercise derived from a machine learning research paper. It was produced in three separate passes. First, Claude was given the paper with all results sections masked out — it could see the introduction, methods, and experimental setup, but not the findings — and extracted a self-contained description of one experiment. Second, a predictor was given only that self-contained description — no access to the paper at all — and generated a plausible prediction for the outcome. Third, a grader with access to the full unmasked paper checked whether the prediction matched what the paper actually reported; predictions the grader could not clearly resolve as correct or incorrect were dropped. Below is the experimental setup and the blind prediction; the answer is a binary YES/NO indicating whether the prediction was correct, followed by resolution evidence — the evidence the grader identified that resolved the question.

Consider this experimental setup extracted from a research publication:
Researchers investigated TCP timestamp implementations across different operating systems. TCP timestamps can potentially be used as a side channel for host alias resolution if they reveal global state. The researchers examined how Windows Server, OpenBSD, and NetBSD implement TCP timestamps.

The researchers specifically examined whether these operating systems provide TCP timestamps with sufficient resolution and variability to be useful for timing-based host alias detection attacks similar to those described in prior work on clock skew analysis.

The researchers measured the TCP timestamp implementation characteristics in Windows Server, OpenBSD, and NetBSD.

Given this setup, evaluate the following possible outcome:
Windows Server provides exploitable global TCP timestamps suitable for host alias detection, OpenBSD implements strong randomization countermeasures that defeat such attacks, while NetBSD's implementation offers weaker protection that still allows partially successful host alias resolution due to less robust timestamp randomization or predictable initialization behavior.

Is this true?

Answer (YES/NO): NO